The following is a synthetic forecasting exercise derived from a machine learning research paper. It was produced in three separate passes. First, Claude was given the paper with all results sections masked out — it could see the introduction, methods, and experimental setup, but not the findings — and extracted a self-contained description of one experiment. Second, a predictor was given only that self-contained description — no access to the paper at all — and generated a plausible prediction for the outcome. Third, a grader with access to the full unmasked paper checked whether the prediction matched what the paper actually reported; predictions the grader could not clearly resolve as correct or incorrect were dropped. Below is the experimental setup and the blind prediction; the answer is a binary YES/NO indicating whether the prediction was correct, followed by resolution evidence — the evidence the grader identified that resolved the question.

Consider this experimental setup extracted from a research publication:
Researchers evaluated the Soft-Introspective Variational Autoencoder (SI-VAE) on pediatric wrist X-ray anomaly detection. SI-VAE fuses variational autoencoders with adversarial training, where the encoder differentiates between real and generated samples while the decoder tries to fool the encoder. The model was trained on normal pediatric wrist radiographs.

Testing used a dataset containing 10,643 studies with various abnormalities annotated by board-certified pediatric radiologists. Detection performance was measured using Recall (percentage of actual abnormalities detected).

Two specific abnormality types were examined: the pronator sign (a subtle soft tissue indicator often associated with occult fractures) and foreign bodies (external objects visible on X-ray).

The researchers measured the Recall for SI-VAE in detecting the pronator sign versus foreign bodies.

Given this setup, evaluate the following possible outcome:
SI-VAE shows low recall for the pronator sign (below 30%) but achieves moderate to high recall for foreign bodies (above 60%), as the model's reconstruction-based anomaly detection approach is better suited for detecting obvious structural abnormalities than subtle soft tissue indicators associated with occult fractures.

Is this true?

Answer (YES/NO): NO